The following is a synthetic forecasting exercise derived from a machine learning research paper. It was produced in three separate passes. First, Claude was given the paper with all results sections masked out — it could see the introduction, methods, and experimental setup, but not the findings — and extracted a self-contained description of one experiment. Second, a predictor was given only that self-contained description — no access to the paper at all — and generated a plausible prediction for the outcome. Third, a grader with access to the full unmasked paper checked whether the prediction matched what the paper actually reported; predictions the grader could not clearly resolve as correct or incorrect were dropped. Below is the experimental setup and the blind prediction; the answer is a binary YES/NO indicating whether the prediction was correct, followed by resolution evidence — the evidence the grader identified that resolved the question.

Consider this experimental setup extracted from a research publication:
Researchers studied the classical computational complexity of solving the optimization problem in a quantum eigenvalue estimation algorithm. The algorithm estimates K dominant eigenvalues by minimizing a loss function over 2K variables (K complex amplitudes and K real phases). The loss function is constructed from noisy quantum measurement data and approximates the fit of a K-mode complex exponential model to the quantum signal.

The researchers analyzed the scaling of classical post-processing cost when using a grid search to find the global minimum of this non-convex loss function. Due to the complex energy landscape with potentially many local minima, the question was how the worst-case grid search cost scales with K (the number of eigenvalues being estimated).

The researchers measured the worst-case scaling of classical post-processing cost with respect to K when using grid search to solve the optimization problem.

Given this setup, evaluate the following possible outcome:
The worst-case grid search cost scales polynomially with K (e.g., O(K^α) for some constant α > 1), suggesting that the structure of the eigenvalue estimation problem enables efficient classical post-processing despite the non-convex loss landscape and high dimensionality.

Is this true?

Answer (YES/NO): NO